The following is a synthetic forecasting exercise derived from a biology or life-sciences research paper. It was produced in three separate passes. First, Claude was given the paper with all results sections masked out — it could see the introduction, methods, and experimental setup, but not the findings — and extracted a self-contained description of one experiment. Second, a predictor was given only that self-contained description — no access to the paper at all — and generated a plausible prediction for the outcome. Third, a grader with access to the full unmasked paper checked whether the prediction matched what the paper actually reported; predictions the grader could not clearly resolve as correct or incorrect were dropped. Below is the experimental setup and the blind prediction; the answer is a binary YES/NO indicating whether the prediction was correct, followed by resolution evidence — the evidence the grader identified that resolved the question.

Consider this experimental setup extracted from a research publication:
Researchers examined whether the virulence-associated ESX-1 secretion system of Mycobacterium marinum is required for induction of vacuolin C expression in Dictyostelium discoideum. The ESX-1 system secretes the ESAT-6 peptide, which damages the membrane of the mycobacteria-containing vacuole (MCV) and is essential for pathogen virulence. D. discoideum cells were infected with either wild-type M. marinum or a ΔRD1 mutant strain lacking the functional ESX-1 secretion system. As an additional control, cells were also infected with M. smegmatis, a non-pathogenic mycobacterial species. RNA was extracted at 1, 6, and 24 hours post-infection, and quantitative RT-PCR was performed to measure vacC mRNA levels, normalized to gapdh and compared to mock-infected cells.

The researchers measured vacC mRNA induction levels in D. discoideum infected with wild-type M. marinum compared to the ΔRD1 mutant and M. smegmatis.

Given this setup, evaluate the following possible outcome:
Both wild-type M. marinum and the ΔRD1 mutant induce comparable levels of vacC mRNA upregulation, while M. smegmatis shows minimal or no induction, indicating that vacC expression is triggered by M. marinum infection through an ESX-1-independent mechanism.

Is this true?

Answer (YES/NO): NO